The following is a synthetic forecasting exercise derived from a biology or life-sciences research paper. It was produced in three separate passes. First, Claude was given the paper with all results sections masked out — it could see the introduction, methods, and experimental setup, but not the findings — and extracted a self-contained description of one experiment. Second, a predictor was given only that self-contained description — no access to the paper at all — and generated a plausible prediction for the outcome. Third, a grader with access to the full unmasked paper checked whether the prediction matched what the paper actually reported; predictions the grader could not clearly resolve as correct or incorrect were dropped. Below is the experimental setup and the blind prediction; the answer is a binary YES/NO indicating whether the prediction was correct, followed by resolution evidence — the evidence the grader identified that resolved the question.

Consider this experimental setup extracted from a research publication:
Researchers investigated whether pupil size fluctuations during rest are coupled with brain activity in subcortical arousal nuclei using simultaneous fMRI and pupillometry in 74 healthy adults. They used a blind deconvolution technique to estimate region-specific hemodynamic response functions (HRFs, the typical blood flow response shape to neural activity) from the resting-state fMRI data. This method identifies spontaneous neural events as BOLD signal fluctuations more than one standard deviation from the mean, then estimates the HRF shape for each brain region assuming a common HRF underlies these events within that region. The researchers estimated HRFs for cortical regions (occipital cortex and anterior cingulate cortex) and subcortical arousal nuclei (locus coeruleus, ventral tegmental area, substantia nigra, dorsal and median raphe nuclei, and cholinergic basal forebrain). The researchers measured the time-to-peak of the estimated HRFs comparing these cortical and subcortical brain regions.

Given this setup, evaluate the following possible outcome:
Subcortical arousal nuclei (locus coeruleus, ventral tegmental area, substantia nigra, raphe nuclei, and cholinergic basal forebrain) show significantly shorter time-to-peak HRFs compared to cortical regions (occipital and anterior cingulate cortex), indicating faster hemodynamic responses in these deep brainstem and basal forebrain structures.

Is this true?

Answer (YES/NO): YES